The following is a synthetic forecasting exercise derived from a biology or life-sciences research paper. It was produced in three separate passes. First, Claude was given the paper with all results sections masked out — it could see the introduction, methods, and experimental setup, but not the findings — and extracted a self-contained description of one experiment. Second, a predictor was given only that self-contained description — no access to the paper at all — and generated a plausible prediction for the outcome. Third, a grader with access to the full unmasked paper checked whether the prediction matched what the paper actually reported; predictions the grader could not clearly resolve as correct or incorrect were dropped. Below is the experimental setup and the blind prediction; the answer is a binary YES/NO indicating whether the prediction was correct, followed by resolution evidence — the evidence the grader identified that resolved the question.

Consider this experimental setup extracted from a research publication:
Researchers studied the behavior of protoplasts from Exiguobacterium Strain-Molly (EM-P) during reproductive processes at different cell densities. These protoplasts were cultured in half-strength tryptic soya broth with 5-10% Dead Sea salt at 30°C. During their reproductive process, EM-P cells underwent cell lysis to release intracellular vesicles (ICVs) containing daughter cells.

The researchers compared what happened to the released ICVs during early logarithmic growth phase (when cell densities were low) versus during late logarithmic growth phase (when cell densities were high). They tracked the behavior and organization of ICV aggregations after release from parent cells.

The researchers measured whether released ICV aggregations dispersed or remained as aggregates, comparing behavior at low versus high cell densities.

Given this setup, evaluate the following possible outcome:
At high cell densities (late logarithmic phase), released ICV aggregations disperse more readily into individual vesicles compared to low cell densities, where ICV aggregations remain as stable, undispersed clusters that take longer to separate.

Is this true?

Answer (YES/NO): NO